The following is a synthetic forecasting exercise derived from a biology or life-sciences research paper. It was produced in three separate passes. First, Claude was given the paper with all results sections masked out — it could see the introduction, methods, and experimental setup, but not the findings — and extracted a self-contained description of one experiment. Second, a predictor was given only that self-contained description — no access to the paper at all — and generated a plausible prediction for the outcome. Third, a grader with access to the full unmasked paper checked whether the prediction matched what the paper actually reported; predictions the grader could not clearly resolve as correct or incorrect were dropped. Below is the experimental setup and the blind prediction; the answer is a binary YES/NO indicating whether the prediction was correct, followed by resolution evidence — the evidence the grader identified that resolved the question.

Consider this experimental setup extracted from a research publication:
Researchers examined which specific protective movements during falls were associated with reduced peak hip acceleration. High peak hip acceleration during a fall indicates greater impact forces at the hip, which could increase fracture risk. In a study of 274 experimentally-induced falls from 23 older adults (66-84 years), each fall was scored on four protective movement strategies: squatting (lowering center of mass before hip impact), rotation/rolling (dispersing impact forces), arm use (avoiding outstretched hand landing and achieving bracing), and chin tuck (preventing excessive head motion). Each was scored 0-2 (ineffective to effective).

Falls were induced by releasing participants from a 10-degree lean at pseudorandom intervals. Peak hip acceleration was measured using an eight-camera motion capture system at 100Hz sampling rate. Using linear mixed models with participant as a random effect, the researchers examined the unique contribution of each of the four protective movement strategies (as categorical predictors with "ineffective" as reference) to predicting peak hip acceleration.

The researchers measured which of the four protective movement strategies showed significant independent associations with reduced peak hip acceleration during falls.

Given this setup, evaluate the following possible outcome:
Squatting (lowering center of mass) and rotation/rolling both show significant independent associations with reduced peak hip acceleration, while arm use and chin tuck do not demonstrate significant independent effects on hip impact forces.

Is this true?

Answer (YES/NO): NO